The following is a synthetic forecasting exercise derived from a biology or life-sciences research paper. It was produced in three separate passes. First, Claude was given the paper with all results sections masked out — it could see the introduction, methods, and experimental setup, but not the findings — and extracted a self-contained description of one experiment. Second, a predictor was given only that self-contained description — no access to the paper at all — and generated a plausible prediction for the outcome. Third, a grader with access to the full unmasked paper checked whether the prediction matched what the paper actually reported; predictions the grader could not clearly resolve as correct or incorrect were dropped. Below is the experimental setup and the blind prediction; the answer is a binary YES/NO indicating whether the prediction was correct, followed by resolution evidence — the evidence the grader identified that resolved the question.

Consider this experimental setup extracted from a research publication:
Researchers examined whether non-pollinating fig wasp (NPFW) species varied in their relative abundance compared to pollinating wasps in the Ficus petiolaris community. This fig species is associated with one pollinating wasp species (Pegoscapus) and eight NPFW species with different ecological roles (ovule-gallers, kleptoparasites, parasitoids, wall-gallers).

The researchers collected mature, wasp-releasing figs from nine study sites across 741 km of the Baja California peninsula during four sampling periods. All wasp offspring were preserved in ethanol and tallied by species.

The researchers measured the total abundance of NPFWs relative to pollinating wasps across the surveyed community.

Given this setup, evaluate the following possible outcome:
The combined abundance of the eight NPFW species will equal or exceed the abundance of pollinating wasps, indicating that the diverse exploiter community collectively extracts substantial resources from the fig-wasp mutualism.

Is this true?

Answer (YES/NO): YES